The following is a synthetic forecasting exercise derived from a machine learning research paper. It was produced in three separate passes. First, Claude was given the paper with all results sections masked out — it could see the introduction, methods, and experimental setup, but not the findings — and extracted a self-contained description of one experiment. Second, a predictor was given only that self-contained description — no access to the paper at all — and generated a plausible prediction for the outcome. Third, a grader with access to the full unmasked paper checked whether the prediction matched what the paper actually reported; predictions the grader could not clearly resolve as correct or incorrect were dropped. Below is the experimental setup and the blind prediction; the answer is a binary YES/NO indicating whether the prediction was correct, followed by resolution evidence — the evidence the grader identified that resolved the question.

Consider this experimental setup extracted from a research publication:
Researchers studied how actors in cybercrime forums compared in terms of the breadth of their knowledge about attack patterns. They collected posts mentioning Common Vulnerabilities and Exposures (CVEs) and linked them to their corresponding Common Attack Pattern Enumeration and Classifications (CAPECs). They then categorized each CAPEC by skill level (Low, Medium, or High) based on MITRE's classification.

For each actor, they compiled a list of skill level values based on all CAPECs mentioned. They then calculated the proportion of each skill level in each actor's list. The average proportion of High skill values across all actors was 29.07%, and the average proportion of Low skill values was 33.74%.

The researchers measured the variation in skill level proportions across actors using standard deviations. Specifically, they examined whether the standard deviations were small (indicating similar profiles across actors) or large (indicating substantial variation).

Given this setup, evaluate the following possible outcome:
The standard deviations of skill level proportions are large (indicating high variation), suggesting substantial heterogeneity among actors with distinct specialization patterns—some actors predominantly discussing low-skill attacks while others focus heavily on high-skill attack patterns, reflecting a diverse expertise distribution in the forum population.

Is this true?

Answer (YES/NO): YES